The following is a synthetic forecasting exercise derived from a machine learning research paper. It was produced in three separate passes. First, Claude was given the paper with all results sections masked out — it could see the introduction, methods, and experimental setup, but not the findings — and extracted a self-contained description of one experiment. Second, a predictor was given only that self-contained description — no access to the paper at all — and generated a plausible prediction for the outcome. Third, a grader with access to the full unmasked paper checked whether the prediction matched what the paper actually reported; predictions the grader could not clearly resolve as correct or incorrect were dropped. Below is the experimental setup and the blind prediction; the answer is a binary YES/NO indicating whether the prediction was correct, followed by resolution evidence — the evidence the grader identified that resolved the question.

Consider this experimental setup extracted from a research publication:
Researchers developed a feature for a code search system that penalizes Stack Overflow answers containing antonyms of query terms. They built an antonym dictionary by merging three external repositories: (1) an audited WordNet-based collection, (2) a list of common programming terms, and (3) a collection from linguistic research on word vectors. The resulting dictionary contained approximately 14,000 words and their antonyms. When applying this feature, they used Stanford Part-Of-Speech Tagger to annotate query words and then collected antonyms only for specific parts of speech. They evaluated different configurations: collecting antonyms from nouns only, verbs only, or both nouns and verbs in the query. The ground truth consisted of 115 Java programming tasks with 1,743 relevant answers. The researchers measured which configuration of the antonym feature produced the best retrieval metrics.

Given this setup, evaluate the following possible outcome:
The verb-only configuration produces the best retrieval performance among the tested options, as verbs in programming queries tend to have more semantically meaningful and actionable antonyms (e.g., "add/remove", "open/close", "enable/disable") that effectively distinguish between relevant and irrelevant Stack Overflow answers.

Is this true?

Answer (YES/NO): NO